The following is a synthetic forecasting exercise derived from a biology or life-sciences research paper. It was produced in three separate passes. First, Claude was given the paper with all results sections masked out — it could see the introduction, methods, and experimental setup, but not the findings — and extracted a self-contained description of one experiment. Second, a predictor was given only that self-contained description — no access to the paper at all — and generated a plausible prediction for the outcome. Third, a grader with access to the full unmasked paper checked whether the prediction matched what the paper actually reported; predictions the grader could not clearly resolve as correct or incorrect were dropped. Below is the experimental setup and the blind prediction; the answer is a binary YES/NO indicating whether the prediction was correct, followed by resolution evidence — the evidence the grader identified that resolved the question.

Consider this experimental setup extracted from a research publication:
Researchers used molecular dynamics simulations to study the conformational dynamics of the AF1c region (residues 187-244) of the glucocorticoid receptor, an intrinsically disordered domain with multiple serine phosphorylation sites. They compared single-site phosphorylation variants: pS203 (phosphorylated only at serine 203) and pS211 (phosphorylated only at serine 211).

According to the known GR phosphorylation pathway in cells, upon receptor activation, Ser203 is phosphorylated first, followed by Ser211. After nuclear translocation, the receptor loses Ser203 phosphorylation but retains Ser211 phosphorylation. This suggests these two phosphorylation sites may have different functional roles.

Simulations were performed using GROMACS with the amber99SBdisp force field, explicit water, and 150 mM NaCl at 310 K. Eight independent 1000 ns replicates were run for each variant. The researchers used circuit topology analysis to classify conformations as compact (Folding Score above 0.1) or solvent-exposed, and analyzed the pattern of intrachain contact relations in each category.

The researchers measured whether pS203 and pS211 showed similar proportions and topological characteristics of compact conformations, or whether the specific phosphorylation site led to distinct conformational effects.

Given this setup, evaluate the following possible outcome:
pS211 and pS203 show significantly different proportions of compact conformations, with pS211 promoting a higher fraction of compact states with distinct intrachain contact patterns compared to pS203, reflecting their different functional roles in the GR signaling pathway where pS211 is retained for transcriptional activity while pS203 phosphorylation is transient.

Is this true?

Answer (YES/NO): NO